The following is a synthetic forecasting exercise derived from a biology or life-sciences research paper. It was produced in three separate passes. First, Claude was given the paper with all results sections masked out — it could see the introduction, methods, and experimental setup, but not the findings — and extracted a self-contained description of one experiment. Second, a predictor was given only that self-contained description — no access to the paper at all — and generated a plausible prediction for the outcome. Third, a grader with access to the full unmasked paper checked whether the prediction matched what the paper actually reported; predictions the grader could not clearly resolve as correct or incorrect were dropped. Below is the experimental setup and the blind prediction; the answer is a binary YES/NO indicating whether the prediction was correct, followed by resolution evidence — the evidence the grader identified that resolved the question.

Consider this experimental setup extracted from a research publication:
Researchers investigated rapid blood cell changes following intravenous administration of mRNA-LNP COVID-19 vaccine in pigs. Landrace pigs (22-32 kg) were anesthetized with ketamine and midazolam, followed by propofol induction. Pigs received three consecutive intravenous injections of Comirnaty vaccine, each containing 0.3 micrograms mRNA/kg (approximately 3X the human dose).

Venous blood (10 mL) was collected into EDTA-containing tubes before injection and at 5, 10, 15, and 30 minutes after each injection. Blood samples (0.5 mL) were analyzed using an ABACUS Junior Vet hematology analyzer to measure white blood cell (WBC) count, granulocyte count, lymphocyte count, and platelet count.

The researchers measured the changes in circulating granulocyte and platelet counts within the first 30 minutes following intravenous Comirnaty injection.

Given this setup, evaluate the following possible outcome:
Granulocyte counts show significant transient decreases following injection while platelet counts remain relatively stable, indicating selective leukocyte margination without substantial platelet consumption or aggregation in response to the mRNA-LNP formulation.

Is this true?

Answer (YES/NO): NO